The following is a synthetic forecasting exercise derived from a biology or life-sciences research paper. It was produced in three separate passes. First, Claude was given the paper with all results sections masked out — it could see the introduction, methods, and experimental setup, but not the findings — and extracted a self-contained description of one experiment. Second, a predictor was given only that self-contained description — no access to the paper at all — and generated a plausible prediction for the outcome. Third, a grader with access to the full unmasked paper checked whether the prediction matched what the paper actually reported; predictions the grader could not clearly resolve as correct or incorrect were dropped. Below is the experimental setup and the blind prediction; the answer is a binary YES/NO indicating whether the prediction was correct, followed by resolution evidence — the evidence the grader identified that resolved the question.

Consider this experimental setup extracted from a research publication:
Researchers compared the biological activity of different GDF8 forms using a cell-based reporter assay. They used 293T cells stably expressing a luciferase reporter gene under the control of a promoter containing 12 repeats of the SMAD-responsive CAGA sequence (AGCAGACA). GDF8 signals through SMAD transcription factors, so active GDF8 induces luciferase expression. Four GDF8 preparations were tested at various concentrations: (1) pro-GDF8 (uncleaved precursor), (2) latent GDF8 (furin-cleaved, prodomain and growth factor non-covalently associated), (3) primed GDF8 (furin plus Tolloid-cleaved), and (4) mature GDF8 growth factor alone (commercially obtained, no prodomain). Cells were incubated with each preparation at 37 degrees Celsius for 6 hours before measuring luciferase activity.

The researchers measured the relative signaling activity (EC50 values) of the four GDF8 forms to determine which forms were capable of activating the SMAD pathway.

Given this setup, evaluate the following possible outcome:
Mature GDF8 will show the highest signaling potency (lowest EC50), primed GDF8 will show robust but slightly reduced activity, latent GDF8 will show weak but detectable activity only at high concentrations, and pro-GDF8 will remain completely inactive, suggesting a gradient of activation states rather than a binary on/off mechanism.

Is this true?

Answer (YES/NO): NO